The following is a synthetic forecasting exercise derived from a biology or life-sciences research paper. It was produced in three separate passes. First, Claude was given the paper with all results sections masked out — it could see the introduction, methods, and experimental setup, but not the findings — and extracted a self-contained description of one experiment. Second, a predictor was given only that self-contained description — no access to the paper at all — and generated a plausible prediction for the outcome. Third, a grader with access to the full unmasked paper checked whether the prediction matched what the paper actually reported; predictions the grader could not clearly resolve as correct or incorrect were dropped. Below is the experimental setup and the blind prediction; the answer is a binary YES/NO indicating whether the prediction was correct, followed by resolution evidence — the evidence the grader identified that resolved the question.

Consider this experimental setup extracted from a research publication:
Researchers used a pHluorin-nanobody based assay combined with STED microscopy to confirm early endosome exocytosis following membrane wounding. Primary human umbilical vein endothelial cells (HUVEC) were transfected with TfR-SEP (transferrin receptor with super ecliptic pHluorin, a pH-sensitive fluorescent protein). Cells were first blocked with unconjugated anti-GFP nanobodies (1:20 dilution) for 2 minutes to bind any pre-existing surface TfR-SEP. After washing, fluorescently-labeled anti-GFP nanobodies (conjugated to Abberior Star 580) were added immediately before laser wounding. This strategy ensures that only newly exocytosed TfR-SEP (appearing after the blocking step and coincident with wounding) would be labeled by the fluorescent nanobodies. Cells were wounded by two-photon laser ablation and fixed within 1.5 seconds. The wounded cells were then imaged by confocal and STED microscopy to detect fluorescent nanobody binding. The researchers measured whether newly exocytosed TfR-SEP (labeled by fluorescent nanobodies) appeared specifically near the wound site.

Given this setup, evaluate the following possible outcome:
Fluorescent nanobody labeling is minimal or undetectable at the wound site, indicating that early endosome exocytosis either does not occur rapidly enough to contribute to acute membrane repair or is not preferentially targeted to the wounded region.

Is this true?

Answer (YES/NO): NO